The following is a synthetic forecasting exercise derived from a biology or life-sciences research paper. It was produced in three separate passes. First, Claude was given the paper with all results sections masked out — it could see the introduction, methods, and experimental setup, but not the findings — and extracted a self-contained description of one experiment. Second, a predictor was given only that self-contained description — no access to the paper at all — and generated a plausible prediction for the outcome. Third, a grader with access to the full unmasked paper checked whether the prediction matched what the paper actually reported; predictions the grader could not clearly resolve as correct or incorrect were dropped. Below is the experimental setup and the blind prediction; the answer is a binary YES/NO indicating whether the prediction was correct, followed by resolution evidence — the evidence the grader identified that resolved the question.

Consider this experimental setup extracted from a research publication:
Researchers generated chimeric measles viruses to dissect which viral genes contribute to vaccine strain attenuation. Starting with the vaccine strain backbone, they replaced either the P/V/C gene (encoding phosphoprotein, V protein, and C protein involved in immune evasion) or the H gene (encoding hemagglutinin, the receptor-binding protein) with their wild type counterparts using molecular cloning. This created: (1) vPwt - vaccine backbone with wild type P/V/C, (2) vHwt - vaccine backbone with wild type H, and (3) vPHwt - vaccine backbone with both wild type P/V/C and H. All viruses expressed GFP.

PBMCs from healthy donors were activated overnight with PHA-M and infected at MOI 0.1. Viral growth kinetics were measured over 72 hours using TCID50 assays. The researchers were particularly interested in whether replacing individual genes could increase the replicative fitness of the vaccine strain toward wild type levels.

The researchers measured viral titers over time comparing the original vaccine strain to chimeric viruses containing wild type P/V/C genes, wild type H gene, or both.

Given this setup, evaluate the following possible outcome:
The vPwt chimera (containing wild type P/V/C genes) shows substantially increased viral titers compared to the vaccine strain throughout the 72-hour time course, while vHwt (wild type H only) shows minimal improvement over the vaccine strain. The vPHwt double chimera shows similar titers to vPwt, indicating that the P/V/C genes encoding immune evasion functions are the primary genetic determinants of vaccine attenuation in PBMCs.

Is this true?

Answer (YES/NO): NO